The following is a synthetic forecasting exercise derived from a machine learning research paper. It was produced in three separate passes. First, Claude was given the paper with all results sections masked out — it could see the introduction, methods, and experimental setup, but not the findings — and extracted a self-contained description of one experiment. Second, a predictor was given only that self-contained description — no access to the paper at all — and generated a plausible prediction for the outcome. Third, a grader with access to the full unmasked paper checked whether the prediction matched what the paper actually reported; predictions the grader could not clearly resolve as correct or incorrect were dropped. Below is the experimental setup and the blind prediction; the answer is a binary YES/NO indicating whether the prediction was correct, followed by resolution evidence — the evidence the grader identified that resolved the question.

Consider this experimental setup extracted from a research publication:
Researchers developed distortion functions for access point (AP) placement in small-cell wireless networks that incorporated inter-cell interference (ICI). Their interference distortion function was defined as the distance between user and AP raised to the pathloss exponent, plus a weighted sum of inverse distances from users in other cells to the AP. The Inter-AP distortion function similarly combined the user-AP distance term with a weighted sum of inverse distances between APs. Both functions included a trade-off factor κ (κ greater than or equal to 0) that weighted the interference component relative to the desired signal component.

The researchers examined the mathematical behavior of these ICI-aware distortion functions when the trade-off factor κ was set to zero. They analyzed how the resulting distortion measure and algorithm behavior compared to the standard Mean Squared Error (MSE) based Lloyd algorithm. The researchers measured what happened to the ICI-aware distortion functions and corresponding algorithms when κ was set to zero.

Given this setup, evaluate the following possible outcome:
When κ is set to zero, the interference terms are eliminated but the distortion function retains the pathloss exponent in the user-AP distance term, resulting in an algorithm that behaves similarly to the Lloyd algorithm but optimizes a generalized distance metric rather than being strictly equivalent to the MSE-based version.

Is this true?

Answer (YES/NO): YES